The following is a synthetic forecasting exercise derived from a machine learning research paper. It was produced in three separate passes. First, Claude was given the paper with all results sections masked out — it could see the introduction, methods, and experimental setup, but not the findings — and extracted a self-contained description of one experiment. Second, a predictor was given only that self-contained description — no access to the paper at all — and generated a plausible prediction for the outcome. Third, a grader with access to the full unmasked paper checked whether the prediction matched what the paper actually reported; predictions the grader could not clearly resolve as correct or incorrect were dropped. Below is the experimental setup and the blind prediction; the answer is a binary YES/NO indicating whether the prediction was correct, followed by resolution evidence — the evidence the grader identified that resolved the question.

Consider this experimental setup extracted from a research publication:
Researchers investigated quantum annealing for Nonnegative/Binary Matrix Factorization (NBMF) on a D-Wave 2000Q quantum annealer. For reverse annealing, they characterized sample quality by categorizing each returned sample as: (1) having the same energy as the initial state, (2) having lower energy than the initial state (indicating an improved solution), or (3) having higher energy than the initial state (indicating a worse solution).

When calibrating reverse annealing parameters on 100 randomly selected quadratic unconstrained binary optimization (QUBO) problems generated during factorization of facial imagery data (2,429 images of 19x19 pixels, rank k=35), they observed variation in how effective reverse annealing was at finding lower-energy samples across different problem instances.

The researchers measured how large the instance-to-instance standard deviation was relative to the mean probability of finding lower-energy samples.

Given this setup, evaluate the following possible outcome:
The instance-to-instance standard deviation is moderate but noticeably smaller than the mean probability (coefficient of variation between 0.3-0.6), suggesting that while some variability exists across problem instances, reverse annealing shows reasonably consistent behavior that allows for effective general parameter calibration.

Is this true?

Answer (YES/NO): NO